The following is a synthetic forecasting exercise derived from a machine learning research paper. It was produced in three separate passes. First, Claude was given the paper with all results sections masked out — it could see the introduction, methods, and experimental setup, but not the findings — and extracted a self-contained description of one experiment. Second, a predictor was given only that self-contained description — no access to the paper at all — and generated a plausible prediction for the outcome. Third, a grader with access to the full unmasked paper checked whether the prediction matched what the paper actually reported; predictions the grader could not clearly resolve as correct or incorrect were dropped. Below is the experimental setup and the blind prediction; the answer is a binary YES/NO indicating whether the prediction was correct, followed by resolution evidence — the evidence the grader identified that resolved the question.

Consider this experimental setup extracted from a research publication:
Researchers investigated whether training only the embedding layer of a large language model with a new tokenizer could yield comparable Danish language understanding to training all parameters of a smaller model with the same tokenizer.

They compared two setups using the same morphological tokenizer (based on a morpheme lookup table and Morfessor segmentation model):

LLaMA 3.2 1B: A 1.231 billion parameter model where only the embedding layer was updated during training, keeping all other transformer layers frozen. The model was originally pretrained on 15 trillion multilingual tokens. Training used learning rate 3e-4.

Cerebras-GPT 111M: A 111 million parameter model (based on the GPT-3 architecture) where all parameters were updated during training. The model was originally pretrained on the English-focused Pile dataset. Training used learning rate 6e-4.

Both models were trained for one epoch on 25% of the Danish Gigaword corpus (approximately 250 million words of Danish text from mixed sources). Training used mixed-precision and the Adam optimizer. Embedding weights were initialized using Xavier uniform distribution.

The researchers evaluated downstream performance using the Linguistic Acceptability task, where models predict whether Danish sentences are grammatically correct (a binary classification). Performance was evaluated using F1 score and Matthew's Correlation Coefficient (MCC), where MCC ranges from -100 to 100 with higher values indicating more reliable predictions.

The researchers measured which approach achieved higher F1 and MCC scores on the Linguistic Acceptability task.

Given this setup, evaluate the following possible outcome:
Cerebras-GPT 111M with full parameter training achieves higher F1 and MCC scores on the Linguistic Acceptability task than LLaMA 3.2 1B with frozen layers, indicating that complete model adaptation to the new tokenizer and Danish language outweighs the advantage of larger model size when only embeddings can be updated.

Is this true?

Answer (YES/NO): YES